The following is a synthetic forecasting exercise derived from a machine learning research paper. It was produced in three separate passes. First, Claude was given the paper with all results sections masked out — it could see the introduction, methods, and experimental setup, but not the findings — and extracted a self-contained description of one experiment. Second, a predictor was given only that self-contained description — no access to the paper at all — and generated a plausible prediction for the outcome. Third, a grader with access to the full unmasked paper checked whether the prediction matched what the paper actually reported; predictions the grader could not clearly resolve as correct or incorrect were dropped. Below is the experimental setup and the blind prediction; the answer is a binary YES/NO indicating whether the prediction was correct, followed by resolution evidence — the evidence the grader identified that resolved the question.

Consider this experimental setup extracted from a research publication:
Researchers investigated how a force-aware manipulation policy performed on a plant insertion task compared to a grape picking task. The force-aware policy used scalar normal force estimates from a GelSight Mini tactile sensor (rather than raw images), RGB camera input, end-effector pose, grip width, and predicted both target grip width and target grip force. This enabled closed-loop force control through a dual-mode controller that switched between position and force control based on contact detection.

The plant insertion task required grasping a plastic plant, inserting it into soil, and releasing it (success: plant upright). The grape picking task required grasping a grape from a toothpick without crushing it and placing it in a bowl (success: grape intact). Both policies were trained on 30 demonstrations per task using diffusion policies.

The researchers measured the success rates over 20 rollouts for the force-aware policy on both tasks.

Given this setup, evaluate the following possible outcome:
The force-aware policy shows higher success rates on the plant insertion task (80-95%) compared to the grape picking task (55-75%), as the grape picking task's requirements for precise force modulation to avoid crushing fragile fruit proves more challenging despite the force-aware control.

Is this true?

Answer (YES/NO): NO